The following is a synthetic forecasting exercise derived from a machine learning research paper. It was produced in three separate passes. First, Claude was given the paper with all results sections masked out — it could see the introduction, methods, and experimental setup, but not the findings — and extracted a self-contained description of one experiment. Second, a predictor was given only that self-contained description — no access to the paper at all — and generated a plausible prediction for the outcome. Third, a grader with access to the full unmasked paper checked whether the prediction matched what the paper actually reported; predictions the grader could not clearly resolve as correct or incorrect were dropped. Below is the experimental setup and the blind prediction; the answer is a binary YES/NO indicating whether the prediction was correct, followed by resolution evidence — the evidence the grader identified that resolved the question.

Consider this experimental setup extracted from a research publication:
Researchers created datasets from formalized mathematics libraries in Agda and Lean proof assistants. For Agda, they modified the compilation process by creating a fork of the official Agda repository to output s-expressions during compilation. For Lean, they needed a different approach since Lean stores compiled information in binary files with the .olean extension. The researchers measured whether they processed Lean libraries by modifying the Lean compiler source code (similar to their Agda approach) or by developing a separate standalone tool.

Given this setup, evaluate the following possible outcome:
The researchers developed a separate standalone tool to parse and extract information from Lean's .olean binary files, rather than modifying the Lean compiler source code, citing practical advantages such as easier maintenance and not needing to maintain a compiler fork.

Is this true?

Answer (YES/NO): NO